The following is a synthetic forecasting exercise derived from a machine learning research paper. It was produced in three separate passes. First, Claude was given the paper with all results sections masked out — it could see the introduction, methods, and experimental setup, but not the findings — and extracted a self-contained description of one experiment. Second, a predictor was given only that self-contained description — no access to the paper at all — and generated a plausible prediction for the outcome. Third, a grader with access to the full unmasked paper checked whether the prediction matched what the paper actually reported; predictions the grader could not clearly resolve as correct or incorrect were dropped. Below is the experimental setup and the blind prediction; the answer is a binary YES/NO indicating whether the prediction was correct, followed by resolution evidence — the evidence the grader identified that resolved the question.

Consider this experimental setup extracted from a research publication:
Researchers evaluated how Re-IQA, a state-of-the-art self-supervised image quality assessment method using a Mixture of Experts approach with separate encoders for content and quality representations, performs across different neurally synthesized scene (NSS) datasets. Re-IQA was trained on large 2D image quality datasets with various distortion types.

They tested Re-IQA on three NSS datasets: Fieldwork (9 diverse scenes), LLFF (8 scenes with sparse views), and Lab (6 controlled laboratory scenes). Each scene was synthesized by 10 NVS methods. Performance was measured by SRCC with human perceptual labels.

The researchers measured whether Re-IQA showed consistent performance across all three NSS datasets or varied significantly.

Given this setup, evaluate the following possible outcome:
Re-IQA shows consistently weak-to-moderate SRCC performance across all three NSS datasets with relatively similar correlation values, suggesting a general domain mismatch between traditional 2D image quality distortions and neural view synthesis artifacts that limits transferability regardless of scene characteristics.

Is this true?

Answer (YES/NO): NO